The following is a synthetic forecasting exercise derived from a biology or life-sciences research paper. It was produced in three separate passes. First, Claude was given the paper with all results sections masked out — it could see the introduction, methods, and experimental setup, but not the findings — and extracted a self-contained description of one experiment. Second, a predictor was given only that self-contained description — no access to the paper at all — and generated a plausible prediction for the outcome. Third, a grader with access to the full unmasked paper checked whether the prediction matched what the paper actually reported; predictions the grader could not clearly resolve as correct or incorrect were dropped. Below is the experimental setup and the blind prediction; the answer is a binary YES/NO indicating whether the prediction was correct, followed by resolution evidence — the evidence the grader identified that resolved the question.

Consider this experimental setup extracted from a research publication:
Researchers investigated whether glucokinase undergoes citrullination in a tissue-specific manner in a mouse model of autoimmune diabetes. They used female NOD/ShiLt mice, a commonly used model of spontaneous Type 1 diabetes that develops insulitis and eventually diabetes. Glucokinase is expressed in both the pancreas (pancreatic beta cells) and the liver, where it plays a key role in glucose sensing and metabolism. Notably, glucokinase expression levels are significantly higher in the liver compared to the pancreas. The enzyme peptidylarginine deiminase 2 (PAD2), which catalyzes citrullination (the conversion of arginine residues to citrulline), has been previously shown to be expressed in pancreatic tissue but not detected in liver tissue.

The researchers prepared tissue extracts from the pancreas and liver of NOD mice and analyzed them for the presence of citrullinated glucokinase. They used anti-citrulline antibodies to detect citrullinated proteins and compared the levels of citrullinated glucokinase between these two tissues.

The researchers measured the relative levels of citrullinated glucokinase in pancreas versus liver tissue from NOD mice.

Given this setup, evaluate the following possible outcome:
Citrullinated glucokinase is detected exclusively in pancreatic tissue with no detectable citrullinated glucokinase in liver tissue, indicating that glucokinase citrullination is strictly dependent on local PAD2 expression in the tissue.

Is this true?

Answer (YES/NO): NO